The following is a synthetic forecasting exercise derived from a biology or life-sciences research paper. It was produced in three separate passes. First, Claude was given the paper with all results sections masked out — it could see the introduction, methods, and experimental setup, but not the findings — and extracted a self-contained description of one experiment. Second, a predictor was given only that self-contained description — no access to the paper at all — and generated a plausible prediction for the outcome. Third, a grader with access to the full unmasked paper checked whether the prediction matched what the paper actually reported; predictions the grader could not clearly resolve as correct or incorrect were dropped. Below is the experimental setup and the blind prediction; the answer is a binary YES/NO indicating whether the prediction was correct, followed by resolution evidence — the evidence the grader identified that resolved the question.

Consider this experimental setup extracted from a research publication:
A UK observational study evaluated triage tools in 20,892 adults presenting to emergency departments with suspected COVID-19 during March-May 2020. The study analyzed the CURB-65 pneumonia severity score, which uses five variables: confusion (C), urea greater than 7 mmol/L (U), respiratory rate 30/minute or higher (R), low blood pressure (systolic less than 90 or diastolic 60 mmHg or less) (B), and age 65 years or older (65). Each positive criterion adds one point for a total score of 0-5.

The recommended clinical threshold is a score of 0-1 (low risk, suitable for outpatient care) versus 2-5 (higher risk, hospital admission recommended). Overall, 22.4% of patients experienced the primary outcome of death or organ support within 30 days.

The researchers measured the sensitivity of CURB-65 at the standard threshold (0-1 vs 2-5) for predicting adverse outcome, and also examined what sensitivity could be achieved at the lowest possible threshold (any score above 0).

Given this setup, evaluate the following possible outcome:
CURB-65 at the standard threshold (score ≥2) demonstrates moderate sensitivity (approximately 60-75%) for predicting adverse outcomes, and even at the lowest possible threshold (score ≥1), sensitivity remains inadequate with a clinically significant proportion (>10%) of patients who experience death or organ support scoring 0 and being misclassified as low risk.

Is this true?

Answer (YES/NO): NO